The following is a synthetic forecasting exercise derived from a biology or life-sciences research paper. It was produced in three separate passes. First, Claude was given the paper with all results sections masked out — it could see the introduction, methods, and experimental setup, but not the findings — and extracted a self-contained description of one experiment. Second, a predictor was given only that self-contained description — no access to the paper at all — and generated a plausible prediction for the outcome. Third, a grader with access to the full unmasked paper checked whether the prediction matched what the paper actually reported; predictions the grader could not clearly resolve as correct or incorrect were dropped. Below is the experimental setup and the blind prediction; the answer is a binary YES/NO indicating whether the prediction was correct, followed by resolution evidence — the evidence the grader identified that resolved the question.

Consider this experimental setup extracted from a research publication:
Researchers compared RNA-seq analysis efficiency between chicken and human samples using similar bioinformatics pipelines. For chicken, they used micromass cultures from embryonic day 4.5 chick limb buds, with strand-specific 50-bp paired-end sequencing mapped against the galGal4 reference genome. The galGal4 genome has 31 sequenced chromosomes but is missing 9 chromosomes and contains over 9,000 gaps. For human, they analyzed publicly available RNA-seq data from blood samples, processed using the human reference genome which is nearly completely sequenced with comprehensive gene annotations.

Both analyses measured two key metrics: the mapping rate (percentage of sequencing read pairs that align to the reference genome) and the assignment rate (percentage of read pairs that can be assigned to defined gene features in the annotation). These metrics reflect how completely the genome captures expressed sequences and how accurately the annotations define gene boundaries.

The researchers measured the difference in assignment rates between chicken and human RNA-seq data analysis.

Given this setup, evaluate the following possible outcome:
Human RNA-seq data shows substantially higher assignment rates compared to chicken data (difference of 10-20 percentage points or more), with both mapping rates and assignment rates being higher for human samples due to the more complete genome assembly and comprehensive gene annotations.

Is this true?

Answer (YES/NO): YES